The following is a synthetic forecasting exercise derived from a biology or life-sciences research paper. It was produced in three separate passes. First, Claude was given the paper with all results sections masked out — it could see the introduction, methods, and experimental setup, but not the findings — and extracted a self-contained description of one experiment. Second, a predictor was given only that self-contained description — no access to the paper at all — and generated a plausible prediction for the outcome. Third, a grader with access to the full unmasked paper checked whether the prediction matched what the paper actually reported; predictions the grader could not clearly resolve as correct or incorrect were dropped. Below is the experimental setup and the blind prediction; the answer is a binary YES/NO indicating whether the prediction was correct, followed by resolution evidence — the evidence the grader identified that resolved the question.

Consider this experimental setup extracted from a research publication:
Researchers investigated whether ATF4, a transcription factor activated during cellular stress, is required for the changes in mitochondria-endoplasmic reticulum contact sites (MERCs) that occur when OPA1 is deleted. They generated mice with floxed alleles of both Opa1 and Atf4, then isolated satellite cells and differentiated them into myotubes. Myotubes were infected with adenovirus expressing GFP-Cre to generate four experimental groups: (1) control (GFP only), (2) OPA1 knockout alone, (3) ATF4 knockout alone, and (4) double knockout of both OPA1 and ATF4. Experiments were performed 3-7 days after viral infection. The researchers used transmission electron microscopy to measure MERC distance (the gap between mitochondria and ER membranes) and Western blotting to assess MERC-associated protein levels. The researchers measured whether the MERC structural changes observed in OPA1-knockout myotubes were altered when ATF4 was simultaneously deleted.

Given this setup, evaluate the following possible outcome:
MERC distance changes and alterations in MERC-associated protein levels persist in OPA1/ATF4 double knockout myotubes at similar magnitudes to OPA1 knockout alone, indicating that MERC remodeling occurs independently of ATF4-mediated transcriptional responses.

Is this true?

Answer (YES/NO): NO